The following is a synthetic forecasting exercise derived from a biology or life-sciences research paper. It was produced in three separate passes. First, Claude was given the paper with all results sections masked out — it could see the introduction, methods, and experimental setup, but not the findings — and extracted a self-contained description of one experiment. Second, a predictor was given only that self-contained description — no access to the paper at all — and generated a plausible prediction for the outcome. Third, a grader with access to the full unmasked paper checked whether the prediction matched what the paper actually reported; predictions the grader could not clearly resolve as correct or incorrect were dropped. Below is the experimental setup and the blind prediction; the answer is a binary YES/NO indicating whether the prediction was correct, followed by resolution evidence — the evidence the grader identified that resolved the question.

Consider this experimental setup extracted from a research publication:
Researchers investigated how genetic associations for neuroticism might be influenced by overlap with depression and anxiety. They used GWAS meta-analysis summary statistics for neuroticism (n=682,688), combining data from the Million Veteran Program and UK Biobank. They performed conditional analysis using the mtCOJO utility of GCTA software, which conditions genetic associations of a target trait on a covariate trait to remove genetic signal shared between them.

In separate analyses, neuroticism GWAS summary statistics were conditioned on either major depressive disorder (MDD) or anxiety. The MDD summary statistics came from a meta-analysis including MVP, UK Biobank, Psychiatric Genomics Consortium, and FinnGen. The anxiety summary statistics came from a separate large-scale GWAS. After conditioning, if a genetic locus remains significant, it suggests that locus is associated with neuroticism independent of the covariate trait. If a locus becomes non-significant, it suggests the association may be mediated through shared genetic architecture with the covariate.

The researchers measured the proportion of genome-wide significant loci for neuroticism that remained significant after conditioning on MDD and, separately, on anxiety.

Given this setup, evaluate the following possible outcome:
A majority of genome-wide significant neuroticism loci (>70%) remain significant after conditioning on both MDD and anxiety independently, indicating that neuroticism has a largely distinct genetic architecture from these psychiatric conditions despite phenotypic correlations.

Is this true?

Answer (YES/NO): NO